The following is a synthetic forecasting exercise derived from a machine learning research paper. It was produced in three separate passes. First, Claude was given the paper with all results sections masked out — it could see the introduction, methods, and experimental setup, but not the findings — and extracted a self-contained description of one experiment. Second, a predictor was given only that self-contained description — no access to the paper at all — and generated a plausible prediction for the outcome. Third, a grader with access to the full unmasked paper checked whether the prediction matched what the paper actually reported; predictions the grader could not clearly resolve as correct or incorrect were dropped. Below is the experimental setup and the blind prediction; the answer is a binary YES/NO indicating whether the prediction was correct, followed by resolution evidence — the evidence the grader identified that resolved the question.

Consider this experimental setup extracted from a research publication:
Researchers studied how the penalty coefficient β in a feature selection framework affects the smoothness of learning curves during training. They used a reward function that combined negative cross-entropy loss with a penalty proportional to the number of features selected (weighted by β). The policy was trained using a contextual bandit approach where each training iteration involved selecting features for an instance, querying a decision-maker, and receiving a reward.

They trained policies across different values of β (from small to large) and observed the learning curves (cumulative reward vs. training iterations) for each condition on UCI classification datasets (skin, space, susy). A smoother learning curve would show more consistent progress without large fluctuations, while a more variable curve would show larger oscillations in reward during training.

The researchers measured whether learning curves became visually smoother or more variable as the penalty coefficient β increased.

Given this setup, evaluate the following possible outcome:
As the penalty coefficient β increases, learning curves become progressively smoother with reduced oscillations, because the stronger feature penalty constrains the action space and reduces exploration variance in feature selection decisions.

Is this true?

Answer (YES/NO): YES